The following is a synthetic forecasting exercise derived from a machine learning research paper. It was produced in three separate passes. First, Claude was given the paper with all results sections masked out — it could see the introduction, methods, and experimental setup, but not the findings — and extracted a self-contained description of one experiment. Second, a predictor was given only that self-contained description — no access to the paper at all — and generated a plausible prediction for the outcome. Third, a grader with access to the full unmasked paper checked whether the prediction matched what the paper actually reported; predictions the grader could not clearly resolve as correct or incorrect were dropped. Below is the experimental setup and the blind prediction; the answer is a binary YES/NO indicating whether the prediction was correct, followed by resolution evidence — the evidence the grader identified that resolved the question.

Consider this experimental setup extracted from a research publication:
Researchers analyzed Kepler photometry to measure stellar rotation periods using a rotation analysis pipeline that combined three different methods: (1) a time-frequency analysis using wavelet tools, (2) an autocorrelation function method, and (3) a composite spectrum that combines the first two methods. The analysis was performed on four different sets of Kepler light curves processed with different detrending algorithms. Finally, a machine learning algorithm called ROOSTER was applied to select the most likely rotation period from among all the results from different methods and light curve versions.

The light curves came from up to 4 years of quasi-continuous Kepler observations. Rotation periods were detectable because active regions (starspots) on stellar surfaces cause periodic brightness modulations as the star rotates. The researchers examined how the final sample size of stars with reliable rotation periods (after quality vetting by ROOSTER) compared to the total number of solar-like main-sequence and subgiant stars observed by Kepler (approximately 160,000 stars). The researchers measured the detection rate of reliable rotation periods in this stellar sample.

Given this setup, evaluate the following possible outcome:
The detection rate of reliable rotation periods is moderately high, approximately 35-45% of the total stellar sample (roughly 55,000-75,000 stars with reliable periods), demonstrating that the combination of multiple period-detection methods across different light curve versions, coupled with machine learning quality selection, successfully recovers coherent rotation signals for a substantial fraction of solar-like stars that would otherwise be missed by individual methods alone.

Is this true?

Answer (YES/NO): NO